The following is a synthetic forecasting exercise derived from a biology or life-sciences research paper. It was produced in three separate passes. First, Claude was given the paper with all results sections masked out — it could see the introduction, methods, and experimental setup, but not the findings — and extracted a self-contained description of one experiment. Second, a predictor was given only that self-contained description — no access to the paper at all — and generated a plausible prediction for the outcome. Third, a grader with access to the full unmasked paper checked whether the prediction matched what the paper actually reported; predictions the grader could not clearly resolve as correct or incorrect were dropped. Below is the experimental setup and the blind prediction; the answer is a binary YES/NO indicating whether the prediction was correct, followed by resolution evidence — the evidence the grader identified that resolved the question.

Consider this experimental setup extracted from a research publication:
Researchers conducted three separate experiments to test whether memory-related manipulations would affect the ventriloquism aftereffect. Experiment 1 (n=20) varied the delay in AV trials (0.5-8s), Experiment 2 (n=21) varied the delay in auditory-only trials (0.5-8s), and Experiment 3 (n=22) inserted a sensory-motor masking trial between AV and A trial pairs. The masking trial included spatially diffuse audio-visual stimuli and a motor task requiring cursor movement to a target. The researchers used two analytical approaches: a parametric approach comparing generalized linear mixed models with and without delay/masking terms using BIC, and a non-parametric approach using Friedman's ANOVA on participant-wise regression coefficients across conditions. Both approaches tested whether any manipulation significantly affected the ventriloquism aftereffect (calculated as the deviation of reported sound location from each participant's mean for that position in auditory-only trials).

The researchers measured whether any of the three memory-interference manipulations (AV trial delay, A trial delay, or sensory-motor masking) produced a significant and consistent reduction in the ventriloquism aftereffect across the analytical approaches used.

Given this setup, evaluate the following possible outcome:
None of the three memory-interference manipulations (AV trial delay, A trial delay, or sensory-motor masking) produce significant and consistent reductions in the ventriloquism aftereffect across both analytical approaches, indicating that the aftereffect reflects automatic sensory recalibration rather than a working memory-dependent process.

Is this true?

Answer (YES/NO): YES